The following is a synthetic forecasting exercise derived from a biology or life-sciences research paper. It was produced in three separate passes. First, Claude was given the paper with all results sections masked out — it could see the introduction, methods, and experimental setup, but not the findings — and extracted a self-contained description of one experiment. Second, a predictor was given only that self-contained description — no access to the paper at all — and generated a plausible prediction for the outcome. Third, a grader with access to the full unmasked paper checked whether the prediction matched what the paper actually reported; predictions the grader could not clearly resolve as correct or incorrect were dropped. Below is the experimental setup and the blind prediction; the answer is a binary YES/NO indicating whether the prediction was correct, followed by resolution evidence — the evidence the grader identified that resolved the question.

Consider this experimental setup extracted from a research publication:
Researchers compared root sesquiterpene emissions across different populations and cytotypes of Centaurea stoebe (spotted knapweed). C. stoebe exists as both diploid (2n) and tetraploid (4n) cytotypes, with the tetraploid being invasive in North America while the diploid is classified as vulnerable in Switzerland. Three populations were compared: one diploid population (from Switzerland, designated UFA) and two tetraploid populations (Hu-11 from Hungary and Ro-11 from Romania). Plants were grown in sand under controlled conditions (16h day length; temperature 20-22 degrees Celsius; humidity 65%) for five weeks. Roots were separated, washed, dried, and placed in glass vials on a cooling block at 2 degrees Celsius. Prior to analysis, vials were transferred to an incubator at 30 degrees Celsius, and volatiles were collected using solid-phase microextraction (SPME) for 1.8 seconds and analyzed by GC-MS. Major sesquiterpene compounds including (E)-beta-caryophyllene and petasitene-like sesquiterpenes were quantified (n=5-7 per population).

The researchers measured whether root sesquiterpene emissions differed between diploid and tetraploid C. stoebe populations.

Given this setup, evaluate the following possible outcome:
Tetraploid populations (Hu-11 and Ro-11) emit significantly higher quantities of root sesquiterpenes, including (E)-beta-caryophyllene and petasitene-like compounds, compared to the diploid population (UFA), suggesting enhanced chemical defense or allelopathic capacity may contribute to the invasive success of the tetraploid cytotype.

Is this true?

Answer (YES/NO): NO